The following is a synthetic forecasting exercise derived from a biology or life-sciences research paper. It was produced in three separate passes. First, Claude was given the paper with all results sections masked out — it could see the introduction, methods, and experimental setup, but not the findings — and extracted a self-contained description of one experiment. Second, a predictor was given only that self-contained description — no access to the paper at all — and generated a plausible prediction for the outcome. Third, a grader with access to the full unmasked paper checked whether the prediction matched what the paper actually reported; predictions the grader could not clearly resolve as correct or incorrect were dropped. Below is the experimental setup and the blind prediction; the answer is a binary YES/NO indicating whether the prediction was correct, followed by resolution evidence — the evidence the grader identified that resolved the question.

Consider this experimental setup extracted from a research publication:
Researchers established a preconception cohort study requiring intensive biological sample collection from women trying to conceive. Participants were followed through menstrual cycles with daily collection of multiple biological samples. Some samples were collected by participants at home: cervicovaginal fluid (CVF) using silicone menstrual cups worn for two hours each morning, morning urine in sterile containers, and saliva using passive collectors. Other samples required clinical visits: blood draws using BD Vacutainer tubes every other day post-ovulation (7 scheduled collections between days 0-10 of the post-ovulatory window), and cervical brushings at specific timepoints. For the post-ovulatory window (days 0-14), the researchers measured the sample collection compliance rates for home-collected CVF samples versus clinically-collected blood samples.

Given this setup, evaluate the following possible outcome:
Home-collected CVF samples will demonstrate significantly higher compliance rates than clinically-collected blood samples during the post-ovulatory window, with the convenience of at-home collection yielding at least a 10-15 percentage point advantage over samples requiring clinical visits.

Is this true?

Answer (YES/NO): YES